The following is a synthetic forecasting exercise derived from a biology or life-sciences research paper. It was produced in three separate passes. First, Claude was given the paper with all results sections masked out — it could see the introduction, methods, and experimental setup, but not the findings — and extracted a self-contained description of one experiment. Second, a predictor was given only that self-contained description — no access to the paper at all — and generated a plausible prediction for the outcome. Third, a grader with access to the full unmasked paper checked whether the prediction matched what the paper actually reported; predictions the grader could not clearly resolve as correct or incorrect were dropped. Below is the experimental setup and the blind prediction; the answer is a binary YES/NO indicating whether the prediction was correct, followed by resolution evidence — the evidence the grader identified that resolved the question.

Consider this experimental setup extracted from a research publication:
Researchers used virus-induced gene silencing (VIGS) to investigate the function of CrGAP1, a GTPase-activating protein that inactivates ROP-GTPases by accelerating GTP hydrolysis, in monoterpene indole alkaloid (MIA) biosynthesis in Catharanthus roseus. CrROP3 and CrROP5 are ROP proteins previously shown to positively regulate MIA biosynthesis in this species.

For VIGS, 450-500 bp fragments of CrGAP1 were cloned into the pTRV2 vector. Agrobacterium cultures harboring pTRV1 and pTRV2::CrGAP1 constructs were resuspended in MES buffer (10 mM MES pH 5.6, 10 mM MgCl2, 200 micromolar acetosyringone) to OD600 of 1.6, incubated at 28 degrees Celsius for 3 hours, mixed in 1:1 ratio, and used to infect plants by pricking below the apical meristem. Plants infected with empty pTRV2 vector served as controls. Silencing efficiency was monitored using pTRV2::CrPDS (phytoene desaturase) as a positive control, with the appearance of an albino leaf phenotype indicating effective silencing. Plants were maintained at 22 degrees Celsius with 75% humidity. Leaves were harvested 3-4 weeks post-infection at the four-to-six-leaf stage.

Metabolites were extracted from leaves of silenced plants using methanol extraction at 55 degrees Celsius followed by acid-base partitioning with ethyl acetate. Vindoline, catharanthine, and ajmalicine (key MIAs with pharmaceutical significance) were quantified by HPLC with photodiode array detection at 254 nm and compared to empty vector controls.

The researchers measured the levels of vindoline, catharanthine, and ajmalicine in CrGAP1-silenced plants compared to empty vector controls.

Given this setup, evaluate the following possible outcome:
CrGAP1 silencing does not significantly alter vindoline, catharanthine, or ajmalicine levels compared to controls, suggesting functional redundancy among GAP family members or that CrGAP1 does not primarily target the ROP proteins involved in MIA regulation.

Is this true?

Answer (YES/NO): NO